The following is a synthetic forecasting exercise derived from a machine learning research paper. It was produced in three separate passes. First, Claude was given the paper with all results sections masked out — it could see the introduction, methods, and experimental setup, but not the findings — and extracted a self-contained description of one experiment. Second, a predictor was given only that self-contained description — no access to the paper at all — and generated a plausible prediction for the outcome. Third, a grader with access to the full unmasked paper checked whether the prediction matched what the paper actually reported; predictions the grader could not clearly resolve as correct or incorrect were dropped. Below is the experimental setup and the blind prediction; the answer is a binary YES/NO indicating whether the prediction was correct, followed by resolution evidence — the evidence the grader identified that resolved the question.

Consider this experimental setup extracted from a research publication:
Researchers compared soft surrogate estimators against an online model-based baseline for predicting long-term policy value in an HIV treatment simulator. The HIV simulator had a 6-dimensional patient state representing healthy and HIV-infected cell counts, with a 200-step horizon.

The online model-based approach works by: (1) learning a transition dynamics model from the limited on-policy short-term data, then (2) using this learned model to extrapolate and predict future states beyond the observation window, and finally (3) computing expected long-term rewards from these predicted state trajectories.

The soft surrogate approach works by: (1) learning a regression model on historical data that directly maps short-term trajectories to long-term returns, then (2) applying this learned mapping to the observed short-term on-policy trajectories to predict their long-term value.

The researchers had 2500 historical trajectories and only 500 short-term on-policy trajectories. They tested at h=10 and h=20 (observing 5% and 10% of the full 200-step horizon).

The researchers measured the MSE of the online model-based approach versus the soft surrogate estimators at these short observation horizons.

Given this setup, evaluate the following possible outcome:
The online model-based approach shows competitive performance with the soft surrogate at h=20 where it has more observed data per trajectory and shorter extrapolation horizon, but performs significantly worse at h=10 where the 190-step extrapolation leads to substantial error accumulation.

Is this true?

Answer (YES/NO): NO